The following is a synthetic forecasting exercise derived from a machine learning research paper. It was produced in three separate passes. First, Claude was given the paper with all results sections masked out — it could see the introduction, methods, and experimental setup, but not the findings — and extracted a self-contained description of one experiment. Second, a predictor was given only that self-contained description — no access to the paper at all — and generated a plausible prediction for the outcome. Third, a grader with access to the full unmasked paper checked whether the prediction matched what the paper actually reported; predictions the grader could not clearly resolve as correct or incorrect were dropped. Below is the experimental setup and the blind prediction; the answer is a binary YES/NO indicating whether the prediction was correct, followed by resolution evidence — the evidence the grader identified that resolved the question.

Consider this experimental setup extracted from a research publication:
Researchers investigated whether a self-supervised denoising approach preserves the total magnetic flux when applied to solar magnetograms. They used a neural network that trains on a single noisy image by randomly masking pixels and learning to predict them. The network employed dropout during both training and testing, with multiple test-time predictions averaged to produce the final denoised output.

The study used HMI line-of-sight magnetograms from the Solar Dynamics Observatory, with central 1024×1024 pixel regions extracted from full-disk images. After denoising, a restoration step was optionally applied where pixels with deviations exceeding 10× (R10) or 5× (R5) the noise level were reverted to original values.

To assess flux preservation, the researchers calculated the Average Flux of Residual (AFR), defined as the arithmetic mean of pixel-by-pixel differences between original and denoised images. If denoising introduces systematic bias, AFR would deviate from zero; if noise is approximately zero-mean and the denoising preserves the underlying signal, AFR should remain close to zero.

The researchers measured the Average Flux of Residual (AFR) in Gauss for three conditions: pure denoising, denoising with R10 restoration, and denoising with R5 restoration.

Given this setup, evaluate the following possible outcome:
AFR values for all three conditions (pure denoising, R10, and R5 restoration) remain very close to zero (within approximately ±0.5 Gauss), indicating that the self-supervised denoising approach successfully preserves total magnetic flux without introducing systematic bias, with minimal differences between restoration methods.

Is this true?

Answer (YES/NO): YES